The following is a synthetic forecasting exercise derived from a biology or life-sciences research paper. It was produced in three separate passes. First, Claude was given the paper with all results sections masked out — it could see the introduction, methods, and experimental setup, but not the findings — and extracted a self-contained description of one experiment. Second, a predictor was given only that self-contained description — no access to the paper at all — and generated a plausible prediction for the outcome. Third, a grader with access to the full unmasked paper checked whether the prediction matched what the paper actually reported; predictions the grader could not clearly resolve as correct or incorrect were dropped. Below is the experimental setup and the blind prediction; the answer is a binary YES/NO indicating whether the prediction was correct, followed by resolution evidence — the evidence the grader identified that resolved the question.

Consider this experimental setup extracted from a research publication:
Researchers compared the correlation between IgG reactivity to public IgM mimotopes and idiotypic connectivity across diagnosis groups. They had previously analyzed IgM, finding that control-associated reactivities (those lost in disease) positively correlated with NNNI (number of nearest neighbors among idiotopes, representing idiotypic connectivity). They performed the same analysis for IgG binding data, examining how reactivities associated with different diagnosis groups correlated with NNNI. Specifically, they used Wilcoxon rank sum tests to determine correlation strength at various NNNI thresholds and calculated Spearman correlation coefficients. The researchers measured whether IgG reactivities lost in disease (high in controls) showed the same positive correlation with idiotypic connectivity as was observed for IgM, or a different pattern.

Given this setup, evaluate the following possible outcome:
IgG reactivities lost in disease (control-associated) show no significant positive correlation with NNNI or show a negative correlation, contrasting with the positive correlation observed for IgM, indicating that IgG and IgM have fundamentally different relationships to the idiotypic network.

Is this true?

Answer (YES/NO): YES